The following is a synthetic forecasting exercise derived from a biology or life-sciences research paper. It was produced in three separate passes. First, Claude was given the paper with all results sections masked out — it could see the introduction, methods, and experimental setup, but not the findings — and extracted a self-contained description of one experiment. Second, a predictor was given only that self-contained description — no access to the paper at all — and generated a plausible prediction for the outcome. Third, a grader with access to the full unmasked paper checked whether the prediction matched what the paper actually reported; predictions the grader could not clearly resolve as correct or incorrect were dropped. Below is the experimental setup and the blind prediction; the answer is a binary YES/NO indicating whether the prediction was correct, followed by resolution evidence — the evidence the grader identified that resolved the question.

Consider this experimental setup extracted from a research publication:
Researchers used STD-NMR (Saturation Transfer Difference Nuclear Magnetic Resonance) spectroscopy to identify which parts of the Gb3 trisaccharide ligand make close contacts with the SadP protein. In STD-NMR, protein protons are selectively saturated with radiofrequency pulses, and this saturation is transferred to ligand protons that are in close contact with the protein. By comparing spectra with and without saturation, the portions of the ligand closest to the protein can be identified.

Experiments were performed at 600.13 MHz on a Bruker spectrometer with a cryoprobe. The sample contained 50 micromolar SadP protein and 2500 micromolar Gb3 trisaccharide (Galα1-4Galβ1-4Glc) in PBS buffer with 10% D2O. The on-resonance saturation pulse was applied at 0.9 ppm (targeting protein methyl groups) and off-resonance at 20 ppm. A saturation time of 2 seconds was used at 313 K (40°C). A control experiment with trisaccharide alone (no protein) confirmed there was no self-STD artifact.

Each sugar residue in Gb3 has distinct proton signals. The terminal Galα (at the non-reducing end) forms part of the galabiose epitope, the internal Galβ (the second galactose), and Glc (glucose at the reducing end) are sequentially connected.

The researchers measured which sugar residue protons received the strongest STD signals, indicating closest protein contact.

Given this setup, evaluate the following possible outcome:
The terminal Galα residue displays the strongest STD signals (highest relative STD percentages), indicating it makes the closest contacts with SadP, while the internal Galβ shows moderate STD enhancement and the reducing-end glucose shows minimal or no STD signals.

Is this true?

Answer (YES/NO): NO